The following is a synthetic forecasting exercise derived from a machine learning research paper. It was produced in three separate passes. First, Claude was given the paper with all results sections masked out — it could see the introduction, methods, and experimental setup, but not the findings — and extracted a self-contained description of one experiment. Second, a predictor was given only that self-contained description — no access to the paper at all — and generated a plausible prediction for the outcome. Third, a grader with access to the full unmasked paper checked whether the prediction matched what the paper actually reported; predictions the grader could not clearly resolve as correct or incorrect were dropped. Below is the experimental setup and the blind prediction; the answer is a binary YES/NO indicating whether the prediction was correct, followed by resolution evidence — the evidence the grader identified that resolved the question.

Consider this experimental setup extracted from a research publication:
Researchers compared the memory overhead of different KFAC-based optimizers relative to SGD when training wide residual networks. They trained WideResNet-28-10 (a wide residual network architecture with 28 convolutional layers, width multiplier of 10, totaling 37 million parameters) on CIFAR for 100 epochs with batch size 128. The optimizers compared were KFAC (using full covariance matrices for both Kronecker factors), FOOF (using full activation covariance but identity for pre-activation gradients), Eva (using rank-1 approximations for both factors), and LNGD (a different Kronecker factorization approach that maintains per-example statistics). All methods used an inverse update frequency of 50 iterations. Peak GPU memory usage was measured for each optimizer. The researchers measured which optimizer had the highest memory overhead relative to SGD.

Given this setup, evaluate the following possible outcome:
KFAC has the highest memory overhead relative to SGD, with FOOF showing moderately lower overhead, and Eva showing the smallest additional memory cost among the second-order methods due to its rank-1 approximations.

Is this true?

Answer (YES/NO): NO